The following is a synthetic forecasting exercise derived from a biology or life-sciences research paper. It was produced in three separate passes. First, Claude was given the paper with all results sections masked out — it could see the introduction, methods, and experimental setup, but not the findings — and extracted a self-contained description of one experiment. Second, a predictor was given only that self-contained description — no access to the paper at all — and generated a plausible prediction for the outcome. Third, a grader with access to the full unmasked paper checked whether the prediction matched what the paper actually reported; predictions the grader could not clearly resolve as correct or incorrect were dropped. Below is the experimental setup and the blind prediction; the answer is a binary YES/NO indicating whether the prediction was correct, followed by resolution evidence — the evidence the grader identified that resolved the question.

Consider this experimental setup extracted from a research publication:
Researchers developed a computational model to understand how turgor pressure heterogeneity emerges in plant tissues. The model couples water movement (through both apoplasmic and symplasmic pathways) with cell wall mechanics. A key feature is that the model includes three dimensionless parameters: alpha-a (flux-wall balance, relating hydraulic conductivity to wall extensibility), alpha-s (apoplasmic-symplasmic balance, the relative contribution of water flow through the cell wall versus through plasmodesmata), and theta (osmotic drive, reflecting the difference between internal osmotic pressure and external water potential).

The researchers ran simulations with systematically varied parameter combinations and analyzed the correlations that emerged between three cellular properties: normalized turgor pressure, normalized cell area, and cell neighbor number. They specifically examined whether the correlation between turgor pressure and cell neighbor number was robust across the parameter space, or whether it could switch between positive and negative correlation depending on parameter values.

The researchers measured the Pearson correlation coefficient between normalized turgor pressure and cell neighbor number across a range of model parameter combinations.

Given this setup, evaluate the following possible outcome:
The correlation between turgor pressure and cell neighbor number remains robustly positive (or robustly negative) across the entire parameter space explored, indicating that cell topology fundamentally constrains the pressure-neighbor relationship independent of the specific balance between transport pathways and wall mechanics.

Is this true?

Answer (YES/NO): YES